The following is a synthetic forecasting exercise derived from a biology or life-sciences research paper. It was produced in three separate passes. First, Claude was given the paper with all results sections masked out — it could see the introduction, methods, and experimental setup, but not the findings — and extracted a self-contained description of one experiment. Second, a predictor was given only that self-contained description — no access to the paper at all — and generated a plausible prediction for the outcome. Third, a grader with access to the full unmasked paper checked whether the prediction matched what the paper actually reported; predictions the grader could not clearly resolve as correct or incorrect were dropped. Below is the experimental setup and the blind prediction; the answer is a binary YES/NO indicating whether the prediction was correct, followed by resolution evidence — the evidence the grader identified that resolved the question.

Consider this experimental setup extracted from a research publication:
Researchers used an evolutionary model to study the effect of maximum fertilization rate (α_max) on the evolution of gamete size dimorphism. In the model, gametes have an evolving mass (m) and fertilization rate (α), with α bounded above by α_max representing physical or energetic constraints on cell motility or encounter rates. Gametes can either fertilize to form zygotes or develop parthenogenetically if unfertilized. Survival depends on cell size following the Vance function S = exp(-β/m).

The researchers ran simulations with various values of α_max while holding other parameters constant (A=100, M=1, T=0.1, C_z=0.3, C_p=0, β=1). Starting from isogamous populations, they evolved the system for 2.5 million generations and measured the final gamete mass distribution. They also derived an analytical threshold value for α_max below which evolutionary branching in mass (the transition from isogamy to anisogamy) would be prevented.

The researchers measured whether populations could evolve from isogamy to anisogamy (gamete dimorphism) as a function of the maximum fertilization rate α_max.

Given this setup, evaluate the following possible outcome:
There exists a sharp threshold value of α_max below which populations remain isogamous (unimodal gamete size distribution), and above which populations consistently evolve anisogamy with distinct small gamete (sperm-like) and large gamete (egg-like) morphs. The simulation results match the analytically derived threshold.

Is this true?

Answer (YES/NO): YES